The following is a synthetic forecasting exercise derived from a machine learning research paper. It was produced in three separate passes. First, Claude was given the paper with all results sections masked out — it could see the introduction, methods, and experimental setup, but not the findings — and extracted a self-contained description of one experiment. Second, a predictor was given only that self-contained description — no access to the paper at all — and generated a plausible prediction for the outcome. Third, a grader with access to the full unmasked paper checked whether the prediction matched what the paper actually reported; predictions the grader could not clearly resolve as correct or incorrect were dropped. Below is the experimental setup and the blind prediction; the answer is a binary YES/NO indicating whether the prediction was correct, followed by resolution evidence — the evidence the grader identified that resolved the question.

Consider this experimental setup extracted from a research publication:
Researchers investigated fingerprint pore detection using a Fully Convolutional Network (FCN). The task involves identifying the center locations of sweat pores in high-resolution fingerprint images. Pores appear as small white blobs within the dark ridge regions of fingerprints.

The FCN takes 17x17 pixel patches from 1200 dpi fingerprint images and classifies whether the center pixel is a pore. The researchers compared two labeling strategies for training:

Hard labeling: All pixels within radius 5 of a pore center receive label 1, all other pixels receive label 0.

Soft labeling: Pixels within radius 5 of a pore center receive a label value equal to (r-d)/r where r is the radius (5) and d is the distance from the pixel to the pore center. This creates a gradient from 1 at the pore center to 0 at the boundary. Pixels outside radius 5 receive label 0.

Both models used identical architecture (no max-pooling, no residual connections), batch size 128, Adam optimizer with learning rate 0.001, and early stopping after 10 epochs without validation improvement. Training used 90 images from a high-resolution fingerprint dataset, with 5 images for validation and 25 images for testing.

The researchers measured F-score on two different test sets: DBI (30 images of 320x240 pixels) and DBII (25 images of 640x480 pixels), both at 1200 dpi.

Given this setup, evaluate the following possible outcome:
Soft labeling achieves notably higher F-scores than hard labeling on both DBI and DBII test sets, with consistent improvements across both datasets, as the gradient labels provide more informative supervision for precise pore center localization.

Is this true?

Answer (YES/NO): YES